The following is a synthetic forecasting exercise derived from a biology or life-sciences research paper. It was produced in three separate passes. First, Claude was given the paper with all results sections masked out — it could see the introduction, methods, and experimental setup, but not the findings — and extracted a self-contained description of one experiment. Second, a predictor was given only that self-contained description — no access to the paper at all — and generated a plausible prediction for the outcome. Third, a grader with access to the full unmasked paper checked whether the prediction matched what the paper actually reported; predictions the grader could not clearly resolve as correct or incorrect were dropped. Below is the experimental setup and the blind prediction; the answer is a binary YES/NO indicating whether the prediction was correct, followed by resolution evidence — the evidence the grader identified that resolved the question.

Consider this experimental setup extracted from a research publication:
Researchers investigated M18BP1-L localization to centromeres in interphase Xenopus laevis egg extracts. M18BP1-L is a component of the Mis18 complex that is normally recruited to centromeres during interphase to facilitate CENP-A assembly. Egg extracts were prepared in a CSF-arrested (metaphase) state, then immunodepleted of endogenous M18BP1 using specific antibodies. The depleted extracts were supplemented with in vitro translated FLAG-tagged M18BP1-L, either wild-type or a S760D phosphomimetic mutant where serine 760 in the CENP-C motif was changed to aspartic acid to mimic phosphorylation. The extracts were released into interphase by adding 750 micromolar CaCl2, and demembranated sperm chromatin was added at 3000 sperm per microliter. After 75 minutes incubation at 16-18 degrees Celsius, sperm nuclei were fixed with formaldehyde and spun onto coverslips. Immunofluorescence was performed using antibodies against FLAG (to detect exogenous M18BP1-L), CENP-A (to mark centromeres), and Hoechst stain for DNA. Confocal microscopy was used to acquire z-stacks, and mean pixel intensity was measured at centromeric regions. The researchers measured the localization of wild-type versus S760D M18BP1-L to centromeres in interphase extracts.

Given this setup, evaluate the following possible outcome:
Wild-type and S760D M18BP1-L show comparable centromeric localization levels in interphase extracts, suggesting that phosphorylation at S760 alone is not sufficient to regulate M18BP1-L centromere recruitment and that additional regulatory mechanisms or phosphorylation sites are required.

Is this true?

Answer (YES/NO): NO